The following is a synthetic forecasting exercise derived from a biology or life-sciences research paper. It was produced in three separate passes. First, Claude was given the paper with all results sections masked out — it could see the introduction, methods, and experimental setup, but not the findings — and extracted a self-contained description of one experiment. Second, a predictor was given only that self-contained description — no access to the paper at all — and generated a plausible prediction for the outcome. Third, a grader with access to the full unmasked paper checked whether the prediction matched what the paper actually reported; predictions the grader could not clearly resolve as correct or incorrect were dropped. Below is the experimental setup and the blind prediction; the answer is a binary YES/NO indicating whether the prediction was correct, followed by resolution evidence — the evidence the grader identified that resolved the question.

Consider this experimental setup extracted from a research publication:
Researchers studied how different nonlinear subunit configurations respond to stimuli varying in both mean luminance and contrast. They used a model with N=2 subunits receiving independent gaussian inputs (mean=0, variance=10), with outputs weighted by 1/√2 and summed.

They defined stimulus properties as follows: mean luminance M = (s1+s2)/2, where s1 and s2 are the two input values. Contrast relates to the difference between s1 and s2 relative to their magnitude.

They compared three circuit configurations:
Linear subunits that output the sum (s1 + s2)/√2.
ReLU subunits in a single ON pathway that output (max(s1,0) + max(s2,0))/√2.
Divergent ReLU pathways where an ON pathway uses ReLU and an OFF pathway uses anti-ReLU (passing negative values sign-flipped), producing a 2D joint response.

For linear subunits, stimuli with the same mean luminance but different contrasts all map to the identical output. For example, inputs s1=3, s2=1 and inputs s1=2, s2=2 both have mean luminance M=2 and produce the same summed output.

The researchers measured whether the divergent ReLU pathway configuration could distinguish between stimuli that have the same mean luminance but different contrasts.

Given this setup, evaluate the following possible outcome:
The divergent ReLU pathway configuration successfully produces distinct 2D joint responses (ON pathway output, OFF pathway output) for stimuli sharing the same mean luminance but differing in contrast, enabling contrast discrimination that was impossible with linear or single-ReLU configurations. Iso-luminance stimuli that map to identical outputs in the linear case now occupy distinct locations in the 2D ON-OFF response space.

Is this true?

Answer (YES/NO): NO